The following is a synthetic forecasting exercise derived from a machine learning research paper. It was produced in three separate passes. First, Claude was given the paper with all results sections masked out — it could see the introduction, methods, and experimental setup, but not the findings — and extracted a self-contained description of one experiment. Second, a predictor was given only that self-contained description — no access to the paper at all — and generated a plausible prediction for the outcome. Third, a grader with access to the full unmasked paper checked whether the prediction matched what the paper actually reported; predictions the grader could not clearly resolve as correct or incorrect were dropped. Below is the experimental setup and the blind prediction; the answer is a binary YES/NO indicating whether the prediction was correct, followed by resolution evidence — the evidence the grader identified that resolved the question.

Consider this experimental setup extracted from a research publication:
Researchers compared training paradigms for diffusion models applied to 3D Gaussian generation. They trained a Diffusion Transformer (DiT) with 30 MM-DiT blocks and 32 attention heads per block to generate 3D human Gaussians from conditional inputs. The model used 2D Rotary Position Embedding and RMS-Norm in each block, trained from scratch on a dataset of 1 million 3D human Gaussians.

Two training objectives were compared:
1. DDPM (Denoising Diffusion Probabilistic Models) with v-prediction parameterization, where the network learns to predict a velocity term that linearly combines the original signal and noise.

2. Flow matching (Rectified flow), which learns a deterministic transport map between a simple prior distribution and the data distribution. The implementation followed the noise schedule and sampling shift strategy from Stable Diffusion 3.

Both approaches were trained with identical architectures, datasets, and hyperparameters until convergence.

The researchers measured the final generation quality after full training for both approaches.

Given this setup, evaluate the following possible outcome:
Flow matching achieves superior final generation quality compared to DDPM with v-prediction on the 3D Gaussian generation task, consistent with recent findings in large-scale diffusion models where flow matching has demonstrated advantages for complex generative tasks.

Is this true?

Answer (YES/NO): NO